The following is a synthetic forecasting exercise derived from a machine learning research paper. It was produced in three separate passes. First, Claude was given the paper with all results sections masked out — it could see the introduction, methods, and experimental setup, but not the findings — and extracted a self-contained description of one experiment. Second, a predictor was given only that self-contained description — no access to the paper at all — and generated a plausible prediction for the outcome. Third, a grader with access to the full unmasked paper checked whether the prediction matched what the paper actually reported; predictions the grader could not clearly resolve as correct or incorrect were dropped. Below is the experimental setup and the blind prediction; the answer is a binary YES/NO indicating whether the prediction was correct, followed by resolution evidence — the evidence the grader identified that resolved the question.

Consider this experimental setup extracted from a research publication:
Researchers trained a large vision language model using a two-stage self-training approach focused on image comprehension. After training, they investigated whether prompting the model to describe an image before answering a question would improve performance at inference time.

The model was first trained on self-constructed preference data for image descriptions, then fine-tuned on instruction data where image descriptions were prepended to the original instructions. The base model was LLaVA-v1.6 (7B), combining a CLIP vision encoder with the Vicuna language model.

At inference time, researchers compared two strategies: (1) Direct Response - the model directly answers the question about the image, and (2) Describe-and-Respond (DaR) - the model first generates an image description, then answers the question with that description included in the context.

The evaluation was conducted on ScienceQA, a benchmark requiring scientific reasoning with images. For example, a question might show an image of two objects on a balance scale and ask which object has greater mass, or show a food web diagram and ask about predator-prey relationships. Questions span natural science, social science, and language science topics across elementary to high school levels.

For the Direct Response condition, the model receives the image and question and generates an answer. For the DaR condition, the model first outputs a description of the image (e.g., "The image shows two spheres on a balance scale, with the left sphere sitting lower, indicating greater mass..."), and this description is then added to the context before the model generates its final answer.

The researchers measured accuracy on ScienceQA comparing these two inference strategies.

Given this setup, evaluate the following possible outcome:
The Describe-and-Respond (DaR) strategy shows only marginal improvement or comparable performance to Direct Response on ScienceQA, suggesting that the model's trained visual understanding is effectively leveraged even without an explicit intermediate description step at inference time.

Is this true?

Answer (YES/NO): NO